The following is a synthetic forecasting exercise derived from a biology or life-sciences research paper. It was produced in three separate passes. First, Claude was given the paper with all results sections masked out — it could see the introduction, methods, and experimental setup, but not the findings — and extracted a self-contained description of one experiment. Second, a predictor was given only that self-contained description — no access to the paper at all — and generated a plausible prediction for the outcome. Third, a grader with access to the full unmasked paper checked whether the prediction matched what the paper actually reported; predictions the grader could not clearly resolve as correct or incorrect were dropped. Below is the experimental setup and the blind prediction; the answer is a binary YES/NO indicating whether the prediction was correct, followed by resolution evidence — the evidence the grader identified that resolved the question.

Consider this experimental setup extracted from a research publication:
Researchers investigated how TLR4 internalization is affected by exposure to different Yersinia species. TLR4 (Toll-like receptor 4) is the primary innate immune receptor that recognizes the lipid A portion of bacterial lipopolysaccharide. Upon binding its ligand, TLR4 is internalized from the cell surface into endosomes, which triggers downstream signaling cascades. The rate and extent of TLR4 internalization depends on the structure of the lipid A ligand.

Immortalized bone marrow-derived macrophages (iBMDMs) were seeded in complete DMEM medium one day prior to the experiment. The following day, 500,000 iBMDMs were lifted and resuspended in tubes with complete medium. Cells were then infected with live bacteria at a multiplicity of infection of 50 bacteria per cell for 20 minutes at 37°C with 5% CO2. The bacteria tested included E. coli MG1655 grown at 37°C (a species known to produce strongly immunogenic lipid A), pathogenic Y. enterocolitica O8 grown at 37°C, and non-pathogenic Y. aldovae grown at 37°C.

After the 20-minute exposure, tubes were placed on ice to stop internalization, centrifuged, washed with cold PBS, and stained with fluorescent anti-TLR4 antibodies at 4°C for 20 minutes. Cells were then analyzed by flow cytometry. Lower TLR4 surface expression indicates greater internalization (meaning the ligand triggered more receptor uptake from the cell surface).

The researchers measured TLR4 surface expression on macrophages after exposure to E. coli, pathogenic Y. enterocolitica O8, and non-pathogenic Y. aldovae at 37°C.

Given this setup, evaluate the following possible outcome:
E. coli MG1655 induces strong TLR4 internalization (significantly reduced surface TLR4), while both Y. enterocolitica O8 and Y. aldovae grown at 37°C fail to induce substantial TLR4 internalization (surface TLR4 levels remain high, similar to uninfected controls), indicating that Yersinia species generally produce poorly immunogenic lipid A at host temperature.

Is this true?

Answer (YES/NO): NO